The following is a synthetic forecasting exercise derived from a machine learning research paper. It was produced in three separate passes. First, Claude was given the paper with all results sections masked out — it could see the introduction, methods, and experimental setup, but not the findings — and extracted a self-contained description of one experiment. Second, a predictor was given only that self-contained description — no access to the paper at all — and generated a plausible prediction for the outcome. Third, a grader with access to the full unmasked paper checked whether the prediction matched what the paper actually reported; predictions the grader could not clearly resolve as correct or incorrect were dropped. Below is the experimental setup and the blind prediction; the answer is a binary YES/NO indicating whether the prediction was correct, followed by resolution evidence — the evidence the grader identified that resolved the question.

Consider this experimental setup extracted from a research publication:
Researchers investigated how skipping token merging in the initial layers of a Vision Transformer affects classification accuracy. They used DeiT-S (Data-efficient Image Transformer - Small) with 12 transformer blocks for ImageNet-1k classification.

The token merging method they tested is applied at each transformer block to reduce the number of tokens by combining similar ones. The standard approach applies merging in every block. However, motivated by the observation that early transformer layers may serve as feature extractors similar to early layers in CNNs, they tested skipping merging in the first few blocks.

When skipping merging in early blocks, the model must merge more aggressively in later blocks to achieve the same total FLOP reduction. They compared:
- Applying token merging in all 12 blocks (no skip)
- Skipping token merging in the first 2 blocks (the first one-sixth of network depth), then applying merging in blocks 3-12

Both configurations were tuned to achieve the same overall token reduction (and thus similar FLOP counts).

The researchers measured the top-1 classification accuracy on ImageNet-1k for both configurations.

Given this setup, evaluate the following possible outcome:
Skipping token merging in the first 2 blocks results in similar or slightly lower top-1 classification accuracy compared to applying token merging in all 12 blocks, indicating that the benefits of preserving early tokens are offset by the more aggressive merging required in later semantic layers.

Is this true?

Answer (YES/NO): NO